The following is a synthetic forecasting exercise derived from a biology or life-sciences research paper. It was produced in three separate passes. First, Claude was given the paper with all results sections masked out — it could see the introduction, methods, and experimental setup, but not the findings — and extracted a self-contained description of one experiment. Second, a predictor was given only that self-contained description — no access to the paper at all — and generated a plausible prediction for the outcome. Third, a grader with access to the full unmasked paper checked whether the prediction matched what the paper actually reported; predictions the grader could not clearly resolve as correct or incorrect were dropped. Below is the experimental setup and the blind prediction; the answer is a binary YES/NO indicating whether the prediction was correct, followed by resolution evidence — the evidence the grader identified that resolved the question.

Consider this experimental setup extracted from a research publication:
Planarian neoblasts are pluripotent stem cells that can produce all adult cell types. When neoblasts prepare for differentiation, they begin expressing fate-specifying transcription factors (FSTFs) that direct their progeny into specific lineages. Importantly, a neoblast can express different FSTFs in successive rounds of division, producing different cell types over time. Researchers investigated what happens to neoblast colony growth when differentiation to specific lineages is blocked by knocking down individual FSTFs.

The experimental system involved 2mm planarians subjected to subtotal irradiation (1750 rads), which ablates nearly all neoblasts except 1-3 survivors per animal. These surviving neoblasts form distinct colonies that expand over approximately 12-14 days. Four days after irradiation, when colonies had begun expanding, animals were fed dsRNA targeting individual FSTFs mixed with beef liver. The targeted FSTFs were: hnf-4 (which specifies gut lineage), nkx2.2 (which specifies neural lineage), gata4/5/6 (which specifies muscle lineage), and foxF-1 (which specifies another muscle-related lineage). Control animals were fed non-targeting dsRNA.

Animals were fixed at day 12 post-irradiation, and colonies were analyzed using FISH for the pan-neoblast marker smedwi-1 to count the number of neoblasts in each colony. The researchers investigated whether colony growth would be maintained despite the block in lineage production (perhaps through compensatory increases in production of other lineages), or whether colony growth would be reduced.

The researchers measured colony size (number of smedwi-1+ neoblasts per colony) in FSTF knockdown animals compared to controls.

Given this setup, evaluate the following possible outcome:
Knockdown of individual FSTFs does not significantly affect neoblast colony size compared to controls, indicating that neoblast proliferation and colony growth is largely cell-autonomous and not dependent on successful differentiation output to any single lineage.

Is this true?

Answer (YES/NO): NO